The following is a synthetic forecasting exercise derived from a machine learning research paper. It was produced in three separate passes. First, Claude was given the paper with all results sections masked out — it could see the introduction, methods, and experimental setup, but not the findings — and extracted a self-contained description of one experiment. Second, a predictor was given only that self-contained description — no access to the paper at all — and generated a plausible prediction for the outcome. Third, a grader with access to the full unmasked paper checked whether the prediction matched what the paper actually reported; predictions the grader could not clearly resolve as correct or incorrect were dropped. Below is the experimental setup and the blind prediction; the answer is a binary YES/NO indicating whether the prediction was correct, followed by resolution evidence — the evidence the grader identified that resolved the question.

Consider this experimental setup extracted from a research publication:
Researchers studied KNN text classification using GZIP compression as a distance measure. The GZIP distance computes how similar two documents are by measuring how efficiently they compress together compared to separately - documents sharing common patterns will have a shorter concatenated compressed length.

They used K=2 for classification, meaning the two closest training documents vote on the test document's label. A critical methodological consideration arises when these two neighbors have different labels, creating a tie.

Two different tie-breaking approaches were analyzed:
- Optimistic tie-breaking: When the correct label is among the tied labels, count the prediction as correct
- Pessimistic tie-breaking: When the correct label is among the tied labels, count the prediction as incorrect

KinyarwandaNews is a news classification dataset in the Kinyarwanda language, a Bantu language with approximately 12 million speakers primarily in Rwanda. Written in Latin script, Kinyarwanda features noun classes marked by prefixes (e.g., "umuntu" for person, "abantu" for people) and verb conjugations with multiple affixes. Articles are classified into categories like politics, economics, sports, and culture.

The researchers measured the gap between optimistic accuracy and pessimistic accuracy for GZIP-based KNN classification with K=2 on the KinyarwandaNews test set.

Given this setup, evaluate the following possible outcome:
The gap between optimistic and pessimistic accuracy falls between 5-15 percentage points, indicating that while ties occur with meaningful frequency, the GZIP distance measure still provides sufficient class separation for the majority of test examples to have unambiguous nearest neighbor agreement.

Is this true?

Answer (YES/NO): YES